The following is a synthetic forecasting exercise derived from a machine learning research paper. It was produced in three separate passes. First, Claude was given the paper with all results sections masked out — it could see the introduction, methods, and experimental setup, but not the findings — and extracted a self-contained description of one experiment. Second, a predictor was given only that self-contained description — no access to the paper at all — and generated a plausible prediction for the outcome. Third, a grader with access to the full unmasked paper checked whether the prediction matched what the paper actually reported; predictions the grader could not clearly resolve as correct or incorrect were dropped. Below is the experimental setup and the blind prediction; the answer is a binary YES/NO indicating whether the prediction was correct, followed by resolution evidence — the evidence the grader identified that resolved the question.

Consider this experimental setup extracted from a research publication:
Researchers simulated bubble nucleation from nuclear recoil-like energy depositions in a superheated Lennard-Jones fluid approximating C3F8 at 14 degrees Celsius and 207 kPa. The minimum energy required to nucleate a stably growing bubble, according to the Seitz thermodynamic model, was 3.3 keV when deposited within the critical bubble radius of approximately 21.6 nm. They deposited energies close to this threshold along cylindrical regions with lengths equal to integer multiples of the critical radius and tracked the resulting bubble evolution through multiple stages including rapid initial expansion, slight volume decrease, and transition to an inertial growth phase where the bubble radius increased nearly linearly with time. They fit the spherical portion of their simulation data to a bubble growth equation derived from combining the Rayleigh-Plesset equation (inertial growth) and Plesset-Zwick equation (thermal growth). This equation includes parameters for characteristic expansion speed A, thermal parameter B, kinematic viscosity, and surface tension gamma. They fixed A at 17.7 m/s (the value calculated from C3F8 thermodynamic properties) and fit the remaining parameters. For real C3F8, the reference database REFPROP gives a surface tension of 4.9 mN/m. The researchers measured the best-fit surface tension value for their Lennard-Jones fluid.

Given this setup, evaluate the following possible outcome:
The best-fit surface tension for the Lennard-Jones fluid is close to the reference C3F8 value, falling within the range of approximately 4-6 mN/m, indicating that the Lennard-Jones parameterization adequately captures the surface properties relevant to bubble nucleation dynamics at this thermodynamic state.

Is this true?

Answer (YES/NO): NO